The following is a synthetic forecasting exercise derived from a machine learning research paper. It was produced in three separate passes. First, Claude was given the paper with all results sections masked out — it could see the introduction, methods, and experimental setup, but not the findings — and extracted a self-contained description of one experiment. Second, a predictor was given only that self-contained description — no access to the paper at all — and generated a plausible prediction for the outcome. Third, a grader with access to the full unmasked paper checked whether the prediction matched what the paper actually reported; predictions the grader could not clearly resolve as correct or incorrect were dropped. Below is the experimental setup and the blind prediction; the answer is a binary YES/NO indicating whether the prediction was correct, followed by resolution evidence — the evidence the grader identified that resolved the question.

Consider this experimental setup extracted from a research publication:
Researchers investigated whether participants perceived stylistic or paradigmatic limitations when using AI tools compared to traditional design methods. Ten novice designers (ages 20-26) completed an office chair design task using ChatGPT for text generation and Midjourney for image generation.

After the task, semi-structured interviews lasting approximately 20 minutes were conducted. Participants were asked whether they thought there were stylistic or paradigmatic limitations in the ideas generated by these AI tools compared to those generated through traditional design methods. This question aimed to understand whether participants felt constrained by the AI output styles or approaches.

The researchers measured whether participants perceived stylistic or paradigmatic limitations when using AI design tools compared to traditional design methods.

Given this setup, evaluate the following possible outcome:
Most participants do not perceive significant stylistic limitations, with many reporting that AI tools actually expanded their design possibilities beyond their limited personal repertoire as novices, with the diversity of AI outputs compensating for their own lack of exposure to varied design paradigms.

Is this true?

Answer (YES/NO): NO